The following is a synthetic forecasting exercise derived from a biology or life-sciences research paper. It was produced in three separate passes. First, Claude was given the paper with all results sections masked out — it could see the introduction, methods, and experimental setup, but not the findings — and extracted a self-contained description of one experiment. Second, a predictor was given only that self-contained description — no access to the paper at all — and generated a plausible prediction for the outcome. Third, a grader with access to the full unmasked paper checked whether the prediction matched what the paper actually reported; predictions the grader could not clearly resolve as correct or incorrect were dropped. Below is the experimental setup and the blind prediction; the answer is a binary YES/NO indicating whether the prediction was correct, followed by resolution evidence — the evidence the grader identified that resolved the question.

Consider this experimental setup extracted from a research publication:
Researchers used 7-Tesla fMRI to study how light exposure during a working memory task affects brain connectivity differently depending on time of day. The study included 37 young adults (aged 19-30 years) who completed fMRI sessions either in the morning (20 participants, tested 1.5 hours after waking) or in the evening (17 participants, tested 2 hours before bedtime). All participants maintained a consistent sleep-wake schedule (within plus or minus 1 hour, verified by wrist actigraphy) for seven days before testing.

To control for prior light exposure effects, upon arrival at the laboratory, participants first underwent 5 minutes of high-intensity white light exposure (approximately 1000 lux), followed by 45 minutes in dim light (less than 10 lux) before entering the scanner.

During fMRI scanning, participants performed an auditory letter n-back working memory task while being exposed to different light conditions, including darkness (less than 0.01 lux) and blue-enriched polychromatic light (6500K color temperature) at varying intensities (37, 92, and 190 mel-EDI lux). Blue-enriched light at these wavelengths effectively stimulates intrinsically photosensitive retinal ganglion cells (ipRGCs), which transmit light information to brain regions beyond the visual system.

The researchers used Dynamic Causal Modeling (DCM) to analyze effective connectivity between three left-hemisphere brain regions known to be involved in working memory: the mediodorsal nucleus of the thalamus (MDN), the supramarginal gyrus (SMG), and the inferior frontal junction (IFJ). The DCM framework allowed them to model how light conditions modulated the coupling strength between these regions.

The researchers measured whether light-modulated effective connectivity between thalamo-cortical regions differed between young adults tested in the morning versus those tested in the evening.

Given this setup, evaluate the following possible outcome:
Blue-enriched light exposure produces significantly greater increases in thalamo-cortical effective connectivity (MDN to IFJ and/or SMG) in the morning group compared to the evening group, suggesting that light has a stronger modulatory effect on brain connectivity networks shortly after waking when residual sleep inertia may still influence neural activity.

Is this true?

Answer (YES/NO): YES